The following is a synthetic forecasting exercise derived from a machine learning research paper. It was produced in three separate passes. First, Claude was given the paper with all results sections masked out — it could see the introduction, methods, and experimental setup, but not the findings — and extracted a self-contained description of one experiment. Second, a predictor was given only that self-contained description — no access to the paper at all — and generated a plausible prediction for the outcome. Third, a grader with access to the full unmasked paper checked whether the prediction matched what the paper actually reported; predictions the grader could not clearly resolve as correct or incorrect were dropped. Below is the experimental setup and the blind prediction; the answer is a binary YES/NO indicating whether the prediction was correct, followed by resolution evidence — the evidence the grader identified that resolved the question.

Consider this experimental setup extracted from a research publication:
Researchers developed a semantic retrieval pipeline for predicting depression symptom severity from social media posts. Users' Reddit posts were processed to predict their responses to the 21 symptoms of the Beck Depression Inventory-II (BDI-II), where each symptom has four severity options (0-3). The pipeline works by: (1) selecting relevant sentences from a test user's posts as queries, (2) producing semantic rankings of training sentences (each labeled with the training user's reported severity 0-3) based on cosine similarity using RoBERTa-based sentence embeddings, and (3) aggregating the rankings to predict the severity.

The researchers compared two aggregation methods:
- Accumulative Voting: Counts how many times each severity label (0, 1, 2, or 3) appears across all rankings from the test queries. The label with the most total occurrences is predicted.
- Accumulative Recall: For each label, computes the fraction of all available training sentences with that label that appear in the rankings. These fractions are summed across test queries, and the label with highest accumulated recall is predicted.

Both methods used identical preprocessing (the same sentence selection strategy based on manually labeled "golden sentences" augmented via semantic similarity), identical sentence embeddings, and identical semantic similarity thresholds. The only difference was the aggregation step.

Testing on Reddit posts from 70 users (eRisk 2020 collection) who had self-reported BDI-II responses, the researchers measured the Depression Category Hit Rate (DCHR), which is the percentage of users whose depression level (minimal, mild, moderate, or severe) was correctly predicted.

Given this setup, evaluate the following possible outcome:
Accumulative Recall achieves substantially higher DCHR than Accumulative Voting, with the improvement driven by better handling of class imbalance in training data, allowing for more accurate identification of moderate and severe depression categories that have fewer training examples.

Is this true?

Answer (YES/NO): NO